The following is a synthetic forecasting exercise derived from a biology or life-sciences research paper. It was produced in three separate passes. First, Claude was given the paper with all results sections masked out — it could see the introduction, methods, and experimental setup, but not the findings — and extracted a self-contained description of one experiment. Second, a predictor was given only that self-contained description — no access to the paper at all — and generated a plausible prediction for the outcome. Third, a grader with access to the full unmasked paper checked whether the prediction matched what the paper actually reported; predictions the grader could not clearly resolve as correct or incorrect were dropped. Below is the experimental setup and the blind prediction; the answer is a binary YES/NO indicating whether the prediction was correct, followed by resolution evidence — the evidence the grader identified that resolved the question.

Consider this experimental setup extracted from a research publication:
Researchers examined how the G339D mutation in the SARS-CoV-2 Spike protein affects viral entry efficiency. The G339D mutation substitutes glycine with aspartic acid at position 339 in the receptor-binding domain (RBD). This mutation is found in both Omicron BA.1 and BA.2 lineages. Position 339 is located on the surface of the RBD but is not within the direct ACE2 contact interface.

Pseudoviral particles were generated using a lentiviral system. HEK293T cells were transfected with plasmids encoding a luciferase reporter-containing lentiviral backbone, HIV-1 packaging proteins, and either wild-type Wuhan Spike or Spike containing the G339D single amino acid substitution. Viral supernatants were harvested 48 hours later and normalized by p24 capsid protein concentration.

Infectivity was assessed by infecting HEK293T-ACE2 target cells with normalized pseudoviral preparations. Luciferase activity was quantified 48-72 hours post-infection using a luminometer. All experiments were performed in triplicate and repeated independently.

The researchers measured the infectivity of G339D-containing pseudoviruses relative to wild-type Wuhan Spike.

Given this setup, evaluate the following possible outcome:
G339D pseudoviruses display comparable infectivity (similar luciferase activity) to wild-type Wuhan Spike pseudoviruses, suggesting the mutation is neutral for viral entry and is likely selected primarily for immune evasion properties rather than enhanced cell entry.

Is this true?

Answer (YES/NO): NO